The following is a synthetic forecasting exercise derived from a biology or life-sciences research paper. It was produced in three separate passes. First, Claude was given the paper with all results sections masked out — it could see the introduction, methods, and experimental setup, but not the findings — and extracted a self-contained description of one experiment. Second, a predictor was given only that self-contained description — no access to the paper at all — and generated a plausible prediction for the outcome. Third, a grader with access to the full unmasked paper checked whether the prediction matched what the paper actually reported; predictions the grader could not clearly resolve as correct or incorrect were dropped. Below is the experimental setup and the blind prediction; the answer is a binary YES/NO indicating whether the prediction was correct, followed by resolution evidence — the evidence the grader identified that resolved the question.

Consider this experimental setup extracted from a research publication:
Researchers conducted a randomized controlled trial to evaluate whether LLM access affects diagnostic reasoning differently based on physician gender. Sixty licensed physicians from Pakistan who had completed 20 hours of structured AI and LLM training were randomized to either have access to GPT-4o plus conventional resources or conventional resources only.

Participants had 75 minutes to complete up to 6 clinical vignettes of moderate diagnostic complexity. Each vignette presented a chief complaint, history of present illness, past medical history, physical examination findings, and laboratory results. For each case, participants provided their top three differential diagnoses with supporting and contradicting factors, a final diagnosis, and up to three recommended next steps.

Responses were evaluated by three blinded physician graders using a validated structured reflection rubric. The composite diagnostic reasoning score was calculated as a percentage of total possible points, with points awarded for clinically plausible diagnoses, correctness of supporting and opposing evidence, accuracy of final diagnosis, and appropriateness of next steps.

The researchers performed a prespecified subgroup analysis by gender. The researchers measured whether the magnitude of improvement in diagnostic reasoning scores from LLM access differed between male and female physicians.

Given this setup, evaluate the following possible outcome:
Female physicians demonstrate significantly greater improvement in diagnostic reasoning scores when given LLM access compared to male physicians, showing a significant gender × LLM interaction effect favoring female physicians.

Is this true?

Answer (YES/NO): NO